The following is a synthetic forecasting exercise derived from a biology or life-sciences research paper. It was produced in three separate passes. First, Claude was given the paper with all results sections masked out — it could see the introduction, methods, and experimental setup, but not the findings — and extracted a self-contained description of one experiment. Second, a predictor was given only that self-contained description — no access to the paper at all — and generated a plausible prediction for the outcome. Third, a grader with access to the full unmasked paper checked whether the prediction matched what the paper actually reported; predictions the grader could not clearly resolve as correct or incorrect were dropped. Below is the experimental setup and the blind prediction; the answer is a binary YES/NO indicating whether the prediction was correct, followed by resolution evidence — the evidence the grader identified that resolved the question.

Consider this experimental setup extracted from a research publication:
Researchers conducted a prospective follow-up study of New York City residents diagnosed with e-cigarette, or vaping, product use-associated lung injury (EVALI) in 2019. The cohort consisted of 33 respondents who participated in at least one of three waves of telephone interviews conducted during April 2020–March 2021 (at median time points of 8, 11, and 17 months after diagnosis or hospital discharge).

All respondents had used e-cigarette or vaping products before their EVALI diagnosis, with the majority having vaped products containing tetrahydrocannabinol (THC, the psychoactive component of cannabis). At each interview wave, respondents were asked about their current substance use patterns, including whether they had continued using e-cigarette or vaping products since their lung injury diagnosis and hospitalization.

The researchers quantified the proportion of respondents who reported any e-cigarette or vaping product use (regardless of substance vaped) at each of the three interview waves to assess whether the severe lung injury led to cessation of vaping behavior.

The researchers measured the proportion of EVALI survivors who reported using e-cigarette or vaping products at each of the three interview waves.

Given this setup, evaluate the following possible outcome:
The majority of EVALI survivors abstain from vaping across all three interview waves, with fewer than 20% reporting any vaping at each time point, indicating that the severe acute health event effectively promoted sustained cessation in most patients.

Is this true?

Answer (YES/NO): NO